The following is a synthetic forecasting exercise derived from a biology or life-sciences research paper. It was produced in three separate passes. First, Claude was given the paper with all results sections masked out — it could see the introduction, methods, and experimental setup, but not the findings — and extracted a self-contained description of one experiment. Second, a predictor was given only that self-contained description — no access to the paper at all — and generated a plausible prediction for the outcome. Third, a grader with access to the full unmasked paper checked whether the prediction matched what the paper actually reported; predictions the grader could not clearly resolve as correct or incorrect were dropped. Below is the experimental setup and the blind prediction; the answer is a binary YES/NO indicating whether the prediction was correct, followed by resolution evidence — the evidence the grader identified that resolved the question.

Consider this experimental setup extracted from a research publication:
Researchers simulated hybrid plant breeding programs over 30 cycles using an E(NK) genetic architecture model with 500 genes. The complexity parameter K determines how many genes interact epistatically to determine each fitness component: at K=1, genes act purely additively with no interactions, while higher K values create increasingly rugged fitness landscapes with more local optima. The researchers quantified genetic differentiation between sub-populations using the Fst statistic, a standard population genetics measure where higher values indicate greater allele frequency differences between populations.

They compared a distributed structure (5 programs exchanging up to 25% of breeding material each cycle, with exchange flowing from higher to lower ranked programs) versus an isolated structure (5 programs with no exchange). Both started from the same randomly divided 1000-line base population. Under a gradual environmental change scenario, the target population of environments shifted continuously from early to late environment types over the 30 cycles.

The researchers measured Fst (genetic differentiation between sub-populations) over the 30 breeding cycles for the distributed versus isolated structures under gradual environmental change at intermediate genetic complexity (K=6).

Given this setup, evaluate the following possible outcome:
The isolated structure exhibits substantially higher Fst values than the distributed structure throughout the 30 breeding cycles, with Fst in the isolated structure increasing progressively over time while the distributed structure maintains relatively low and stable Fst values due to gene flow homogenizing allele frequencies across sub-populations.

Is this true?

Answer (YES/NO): NO